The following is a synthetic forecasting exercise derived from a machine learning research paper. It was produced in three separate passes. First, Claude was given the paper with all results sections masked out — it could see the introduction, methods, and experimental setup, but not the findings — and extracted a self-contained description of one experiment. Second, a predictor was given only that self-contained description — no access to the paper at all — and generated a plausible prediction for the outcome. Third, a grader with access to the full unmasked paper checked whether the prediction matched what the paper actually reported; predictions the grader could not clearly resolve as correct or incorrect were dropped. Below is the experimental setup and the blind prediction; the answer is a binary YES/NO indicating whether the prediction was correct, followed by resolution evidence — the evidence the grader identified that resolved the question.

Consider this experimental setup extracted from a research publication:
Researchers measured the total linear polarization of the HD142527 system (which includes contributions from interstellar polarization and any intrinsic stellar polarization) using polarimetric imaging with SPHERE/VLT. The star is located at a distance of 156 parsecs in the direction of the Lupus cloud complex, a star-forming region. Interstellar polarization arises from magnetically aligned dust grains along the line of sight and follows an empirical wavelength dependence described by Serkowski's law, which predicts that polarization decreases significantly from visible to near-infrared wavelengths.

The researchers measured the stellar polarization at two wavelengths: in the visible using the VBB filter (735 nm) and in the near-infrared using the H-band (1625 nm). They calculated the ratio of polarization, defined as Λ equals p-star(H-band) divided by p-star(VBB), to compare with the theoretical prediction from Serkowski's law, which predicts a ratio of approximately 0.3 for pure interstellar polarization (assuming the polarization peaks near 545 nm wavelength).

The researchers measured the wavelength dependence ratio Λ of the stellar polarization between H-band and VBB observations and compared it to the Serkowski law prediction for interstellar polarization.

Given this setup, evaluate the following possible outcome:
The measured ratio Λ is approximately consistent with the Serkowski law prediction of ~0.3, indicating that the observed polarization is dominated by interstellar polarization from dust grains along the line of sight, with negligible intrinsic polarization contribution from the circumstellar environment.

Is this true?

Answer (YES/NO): NO